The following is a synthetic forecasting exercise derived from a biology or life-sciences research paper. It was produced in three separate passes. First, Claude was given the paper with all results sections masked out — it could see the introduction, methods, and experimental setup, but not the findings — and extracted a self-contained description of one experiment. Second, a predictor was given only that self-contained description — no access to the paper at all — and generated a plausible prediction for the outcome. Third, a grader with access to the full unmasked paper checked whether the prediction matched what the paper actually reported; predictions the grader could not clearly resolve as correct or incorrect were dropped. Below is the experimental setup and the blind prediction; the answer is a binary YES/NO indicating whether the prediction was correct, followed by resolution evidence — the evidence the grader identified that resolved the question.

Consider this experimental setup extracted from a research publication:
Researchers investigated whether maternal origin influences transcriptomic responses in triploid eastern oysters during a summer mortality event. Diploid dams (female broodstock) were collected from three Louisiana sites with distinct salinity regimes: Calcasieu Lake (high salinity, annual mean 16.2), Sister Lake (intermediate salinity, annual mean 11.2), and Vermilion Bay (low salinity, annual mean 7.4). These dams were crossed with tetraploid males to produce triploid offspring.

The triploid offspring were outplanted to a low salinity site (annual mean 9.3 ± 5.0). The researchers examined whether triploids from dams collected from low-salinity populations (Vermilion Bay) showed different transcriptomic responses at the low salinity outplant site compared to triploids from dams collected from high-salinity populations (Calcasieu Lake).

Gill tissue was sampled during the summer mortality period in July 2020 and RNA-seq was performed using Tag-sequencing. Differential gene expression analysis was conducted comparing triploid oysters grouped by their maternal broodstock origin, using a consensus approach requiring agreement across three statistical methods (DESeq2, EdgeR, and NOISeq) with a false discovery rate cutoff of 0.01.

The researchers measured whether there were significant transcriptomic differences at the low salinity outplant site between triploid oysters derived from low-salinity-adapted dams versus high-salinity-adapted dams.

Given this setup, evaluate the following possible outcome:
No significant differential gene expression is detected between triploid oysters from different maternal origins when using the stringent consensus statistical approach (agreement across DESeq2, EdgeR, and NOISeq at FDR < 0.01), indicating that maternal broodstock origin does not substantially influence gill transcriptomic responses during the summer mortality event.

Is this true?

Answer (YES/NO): NO